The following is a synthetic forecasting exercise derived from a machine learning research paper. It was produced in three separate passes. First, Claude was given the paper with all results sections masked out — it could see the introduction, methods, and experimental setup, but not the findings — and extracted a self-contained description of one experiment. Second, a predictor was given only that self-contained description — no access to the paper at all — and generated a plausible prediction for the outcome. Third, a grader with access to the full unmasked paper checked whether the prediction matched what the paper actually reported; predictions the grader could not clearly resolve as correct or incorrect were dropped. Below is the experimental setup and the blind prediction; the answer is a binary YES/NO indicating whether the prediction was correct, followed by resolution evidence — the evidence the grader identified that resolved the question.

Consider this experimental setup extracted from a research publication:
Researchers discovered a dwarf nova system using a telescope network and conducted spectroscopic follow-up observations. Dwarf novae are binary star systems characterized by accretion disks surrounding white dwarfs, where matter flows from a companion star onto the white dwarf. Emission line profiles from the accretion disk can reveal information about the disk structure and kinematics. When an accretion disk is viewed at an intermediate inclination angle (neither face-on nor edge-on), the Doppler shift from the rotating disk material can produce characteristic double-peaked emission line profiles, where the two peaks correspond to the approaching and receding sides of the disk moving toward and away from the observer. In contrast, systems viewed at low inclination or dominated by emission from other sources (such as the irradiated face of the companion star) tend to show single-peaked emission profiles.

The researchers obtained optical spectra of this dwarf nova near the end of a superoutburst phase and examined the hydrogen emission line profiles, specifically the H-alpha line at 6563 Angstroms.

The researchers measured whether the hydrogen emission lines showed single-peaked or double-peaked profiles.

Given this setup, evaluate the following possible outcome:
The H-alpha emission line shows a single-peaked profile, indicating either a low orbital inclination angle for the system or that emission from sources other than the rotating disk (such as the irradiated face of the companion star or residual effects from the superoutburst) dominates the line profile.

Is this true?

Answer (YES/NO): NO